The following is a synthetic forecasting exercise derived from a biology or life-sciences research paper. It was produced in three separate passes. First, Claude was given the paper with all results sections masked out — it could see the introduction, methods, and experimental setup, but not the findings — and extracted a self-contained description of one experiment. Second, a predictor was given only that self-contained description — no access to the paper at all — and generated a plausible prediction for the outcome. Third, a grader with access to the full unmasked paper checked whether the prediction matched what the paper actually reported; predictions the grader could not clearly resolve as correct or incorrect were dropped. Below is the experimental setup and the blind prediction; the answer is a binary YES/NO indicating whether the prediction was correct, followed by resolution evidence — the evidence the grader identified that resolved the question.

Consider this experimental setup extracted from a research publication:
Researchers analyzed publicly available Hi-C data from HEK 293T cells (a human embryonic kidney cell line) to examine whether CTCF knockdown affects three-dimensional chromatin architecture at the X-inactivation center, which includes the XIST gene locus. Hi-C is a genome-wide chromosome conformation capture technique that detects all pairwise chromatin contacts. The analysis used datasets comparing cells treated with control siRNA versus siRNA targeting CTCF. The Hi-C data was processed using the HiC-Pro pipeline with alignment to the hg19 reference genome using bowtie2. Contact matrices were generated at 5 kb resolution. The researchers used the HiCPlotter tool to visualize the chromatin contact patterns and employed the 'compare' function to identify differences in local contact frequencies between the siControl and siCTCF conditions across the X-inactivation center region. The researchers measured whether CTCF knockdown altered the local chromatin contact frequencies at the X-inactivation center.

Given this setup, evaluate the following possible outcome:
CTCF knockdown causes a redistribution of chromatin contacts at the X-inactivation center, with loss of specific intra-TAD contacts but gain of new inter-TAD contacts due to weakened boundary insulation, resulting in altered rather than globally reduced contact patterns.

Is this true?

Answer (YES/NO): NO